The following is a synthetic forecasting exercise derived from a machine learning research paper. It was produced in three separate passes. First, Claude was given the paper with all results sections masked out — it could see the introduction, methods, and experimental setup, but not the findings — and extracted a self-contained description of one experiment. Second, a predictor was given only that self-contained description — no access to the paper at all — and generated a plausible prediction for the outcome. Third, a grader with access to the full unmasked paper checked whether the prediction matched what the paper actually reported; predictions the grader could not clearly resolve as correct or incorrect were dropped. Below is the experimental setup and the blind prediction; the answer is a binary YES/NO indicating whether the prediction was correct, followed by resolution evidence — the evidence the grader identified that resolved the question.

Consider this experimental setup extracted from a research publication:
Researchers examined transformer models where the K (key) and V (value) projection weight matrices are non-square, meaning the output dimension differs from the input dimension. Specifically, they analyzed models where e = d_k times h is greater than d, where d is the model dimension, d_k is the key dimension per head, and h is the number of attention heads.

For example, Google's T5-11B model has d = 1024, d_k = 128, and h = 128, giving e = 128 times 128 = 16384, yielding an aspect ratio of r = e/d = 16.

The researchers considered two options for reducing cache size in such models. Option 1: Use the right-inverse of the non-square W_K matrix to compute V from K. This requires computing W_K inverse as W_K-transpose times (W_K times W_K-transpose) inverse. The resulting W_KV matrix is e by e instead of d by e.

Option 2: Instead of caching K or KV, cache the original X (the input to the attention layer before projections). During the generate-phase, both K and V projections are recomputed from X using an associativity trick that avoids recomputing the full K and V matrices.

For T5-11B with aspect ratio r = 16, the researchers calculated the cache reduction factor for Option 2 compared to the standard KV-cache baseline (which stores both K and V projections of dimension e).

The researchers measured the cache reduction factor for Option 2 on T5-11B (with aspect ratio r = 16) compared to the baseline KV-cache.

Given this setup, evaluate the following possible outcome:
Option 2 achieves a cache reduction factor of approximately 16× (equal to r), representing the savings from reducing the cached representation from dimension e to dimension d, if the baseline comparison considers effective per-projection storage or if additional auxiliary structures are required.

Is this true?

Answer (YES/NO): NO